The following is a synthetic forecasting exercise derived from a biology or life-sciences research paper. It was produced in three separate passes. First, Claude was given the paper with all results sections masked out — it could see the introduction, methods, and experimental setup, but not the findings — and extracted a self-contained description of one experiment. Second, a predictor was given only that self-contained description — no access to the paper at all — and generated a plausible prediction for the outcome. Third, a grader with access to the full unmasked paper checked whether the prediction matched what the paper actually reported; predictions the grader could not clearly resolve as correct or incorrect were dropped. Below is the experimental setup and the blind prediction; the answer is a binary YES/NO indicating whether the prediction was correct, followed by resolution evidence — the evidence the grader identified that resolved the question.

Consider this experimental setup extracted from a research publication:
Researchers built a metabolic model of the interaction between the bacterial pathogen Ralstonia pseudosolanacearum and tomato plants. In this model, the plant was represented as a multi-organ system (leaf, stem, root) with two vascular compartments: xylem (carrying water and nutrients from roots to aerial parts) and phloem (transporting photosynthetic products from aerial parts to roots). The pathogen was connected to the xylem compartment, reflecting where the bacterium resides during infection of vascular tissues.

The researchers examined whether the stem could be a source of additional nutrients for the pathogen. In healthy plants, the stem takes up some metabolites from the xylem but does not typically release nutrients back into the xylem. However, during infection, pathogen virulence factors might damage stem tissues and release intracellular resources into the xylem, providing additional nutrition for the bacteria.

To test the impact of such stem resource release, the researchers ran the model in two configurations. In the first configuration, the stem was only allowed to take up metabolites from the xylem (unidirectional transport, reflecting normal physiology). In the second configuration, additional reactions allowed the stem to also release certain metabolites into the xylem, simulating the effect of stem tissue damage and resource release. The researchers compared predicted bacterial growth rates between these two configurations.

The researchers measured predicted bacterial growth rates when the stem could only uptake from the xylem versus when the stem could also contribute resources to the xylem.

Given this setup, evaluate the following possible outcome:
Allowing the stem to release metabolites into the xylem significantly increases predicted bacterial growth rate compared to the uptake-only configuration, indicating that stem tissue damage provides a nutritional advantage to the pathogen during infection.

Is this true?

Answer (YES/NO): YES